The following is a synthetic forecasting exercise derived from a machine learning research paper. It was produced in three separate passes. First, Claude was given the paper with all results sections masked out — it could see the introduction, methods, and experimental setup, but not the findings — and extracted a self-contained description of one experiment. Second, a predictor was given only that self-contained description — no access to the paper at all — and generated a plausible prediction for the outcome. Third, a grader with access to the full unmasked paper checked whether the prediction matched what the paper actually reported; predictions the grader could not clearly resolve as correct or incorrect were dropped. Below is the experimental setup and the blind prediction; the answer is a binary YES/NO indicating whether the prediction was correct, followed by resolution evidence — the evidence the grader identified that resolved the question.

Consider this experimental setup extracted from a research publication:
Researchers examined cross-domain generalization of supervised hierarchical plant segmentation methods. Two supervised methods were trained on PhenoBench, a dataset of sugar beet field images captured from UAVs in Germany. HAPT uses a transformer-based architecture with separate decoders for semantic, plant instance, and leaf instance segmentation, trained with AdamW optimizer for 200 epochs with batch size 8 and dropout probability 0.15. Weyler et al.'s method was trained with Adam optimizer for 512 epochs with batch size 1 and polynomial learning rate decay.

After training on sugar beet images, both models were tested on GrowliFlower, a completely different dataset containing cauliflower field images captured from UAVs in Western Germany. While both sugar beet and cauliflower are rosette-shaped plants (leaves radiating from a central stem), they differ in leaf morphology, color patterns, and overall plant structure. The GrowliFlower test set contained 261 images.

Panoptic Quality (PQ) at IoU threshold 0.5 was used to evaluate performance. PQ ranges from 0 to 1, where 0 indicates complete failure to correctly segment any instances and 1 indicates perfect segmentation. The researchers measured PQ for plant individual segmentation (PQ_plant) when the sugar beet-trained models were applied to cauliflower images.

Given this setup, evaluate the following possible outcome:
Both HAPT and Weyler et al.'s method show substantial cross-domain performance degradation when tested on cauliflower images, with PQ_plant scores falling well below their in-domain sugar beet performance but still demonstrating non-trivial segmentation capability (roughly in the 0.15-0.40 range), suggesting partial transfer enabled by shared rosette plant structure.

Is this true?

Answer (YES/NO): NO